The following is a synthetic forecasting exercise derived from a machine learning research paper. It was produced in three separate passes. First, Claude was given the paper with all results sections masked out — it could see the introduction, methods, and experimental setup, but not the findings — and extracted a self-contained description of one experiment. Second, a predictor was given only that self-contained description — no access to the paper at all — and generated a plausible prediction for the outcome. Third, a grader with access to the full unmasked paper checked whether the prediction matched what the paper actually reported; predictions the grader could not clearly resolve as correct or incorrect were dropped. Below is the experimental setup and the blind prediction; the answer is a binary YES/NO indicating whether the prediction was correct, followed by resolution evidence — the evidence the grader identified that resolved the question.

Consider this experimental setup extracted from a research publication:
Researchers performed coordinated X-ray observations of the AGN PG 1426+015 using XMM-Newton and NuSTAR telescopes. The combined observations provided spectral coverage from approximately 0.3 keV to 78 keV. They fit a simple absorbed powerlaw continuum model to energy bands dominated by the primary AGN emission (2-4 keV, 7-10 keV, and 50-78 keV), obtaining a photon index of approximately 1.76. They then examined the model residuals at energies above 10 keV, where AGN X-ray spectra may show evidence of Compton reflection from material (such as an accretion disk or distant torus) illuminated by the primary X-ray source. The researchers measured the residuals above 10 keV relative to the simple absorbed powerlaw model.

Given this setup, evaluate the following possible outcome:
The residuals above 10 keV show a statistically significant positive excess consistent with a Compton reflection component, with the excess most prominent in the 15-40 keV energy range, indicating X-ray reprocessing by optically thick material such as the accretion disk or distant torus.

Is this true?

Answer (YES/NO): YES